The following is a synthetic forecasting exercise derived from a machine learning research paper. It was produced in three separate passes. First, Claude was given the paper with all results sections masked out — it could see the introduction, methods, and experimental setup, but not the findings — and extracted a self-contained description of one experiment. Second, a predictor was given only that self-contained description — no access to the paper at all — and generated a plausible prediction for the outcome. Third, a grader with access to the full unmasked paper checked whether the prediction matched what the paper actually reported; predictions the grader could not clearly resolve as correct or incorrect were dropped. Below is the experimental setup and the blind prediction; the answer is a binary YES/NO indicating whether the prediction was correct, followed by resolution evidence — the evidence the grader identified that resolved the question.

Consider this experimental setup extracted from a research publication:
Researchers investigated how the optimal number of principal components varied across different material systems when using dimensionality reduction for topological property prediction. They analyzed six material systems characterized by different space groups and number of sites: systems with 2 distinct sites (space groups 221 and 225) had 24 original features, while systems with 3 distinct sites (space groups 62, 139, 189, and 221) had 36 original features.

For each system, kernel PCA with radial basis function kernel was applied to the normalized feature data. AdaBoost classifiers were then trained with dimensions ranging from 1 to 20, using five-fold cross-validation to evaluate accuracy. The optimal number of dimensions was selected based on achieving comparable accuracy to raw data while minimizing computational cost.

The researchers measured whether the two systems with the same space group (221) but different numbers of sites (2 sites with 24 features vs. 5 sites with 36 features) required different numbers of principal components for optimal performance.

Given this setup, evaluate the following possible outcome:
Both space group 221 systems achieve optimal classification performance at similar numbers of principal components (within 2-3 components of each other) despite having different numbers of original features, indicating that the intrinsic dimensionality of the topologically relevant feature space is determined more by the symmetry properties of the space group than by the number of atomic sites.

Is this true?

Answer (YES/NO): NO